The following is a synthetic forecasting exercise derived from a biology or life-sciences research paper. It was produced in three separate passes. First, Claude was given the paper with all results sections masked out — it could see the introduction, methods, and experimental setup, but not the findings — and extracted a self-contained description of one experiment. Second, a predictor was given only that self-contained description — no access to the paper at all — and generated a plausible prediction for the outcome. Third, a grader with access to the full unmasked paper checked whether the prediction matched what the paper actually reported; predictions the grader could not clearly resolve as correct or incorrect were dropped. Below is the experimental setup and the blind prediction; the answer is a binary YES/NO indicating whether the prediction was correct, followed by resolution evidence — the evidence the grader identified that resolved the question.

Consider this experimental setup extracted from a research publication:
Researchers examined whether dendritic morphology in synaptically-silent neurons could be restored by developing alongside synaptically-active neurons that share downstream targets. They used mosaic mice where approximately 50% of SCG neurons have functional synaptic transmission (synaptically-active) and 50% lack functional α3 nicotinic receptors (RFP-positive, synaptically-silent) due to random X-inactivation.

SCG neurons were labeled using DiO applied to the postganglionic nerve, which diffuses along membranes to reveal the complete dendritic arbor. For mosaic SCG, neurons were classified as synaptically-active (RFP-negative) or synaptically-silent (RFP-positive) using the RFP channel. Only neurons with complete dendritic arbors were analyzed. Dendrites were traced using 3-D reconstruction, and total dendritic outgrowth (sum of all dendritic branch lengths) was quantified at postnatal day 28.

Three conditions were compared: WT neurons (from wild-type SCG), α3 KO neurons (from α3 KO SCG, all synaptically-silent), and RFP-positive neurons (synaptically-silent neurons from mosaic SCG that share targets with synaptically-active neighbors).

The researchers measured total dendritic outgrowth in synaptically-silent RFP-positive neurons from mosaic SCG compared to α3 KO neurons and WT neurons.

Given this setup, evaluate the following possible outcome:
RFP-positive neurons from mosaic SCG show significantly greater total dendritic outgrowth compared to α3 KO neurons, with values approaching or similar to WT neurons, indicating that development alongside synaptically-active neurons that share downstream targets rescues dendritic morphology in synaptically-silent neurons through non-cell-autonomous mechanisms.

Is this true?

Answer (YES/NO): YES